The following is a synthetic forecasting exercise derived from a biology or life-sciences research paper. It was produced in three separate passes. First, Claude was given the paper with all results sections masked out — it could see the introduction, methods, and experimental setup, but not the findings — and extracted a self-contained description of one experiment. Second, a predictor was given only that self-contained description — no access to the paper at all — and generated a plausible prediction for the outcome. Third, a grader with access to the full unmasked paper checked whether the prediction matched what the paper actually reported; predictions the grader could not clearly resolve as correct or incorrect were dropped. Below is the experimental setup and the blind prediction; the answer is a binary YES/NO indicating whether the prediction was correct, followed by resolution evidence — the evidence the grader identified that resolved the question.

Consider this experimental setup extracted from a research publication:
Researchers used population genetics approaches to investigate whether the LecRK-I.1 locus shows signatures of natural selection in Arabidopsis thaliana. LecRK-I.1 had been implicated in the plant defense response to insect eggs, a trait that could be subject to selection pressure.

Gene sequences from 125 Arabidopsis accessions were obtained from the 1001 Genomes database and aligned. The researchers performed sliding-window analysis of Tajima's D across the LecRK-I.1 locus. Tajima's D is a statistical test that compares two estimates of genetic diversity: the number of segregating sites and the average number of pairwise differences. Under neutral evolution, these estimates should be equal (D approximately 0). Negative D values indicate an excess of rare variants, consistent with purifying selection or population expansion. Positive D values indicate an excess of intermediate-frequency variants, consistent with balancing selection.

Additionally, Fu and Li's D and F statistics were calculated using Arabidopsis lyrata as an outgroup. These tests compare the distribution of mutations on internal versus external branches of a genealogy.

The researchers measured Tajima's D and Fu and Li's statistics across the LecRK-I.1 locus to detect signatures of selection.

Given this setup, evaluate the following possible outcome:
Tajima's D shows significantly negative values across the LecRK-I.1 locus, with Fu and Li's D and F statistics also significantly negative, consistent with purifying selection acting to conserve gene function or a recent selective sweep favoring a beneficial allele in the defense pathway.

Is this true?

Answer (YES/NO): NO